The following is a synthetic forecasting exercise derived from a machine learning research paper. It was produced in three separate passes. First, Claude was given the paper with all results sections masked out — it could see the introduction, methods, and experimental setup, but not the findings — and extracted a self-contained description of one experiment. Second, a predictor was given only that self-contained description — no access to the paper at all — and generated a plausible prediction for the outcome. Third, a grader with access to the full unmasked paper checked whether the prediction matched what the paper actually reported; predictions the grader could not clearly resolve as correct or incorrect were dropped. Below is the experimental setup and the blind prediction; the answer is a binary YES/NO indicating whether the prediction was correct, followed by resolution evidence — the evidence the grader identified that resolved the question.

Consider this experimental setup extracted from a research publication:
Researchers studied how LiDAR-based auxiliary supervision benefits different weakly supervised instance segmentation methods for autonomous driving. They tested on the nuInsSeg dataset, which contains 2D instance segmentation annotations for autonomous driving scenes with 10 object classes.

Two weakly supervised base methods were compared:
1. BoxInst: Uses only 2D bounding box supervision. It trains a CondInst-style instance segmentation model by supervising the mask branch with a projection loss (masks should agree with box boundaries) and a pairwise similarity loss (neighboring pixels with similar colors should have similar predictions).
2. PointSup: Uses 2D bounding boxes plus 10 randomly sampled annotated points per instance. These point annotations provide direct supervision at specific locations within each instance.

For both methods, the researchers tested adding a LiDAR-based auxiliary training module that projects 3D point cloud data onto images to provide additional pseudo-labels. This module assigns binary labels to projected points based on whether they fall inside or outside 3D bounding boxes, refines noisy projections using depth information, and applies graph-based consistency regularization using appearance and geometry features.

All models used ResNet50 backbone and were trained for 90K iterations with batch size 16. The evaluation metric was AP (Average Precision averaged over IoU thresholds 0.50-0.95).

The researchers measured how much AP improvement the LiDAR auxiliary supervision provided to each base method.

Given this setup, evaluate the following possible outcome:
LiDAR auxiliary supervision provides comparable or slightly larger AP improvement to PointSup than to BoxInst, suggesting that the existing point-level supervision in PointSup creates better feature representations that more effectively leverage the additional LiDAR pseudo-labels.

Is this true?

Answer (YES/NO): NO